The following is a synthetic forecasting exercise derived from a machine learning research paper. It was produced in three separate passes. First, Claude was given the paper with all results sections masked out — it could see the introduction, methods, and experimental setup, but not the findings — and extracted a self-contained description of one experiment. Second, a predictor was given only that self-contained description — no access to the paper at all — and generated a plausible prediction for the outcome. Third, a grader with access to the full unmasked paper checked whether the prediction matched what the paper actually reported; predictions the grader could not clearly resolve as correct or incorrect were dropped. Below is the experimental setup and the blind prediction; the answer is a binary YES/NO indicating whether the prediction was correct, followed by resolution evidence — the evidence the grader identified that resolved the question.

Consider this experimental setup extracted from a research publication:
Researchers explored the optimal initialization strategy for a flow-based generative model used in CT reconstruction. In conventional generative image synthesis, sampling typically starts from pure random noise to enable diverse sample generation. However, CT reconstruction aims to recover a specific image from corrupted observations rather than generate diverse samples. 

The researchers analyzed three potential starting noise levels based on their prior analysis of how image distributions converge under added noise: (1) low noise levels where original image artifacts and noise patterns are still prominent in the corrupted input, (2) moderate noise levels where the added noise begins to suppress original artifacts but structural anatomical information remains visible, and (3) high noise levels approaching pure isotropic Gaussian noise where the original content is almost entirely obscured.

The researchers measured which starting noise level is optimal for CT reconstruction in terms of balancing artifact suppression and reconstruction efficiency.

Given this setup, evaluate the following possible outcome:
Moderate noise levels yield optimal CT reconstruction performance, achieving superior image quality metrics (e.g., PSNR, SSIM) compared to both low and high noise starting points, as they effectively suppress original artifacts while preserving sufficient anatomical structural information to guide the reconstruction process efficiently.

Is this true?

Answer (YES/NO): NO